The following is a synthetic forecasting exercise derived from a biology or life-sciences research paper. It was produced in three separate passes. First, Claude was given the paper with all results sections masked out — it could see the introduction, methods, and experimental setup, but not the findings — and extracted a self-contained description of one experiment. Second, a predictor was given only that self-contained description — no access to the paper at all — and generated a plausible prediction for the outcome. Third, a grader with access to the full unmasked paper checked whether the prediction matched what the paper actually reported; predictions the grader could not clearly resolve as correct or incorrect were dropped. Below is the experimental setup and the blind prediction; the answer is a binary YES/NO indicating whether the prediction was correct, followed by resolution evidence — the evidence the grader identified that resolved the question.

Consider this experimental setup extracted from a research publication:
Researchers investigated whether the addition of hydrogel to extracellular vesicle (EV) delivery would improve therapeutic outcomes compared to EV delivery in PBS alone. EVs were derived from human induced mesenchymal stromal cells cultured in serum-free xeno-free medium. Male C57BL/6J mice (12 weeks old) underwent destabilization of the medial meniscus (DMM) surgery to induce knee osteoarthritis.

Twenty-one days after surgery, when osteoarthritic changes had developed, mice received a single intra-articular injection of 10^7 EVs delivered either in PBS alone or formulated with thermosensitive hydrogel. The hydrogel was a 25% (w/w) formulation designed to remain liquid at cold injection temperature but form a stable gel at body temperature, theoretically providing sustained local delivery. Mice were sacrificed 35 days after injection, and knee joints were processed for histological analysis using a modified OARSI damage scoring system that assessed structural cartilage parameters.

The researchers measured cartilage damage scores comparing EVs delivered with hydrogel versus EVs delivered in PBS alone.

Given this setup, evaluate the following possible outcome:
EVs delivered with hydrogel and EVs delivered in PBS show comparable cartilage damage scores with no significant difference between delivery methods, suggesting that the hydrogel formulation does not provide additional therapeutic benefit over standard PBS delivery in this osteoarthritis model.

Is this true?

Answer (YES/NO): NO